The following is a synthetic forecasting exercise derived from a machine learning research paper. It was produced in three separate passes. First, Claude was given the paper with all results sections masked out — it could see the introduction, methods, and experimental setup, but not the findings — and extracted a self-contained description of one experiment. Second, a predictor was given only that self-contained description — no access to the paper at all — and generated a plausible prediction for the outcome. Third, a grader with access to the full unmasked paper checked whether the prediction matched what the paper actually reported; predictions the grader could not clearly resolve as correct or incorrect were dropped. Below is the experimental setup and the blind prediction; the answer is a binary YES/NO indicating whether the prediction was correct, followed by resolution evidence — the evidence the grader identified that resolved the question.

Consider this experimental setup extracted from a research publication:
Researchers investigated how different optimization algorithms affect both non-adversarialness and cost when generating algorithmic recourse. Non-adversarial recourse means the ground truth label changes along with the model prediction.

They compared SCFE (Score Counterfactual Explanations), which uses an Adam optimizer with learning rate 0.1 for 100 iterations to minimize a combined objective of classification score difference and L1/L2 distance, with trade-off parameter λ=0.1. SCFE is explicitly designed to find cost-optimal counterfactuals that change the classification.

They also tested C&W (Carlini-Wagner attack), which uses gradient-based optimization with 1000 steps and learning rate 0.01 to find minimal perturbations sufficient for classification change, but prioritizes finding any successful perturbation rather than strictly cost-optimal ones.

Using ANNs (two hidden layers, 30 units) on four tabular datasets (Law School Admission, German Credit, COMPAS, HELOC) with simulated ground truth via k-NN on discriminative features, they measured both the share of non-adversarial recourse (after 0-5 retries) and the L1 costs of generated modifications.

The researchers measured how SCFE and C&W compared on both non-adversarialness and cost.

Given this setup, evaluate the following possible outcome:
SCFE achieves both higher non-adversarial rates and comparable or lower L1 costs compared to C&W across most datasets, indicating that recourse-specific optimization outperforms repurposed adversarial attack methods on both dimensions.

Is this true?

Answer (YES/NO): NO